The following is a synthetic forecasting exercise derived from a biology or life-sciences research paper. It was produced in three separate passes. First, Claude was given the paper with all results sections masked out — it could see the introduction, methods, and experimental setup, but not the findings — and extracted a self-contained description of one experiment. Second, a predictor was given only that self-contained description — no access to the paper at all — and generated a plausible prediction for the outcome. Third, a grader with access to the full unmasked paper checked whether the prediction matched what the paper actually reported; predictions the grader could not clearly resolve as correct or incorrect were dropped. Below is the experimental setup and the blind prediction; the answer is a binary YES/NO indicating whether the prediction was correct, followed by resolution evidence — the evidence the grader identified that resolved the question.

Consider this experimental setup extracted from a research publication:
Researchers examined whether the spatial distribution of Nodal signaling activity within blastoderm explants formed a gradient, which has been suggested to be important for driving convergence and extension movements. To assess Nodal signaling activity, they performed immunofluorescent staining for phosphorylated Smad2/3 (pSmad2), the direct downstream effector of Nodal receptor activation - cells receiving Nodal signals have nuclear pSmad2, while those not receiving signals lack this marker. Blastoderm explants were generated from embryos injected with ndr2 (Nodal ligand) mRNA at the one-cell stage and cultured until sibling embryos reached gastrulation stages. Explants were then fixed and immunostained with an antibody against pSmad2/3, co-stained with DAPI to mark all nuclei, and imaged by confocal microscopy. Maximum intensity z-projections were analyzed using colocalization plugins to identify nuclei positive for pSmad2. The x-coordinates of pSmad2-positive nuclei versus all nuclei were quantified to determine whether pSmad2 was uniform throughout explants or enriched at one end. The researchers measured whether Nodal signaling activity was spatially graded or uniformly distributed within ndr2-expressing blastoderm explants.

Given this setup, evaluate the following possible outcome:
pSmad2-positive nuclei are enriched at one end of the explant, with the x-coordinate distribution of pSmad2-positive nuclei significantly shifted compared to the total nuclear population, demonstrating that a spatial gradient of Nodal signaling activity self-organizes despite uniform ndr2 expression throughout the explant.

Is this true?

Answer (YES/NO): YES